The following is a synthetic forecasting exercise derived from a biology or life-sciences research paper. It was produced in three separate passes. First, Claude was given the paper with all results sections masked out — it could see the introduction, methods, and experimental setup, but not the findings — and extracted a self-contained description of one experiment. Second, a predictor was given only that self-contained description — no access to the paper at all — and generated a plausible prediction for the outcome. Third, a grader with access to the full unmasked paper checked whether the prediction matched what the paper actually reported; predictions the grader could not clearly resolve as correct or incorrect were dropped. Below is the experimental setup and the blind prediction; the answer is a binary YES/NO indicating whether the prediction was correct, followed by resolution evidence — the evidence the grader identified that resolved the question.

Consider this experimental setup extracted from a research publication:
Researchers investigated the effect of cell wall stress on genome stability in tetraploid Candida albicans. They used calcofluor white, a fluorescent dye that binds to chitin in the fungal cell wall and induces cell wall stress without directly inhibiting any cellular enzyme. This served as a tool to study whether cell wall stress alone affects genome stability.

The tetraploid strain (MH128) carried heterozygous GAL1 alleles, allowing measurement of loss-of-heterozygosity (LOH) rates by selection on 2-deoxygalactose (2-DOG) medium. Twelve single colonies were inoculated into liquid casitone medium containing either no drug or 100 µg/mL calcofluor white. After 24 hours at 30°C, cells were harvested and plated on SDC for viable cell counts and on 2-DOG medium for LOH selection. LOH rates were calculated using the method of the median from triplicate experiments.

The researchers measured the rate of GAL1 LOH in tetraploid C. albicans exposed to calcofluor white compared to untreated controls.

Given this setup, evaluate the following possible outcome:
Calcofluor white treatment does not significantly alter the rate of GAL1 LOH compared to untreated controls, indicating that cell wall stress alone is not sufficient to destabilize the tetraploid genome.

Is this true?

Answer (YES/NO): NO